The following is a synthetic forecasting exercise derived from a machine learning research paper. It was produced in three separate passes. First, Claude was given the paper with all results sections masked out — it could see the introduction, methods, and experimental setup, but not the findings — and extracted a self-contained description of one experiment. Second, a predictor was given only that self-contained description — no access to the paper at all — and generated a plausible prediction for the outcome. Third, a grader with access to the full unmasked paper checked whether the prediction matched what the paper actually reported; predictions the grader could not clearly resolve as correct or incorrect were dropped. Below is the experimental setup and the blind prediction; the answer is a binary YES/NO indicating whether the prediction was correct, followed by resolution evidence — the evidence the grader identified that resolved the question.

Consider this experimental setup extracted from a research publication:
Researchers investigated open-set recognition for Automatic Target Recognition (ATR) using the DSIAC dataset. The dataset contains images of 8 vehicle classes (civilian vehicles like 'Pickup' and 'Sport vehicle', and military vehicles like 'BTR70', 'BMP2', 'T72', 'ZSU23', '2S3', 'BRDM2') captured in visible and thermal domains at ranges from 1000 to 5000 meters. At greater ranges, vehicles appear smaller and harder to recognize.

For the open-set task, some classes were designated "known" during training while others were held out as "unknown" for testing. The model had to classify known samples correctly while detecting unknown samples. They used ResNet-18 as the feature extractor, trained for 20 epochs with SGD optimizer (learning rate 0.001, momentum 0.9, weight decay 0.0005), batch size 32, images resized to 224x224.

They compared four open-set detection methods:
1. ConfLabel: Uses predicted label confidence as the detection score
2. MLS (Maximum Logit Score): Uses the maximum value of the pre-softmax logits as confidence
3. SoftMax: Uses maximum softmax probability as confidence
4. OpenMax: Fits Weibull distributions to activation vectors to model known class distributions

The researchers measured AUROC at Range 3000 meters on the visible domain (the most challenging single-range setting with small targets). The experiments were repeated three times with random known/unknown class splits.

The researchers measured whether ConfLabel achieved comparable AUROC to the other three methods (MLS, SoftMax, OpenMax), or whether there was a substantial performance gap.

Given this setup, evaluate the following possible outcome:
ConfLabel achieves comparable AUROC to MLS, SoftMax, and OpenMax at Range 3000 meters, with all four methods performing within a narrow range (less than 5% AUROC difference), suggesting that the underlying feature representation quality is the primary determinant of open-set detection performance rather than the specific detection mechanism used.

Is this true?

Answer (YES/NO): NO